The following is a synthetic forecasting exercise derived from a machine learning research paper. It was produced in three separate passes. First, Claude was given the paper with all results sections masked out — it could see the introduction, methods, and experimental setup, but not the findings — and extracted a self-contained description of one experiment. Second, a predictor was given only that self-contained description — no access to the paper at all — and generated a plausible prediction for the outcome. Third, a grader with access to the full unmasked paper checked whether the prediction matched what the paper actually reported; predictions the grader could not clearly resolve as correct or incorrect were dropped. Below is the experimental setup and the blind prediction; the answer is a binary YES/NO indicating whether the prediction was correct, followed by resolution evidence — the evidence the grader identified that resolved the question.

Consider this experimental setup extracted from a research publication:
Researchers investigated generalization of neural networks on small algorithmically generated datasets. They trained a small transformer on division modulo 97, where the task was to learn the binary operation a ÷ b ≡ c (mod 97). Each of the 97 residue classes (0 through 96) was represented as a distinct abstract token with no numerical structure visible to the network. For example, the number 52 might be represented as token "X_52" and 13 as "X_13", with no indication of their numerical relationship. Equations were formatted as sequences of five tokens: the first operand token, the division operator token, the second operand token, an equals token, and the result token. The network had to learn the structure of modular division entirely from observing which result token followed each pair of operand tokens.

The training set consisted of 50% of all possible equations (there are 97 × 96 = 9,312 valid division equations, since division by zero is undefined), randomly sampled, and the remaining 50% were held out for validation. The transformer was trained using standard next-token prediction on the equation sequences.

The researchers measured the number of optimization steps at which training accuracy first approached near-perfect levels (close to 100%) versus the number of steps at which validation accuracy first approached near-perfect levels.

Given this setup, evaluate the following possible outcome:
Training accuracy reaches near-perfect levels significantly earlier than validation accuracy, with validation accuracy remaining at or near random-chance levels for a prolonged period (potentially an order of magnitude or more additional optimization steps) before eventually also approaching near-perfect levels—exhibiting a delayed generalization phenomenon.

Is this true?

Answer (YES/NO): YES